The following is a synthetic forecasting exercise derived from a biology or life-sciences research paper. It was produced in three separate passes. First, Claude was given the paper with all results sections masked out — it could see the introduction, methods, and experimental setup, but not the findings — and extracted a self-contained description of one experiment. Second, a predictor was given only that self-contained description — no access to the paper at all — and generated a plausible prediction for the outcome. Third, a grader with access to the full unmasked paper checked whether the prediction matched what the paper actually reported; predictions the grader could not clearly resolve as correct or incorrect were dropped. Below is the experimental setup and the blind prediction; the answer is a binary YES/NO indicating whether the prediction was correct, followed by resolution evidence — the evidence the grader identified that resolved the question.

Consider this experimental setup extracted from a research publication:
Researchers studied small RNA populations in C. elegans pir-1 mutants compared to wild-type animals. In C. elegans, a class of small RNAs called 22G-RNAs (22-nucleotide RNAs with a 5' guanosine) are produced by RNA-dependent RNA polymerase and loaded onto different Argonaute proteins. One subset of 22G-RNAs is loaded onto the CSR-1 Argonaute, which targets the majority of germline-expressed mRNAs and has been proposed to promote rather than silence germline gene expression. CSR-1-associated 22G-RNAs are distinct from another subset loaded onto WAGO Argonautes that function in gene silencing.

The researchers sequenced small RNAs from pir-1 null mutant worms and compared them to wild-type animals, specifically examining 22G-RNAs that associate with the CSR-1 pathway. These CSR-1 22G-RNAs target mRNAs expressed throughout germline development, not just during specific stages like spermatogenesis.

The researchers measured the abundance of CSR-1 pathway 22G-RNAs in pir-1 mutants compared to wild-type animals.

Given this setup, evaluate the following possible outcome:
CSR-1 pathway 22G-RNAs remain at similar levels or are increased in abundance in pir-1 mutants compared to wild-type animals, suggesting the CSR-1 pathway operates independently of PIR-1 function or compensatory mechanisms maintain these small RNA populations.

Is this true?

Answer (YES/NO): NO